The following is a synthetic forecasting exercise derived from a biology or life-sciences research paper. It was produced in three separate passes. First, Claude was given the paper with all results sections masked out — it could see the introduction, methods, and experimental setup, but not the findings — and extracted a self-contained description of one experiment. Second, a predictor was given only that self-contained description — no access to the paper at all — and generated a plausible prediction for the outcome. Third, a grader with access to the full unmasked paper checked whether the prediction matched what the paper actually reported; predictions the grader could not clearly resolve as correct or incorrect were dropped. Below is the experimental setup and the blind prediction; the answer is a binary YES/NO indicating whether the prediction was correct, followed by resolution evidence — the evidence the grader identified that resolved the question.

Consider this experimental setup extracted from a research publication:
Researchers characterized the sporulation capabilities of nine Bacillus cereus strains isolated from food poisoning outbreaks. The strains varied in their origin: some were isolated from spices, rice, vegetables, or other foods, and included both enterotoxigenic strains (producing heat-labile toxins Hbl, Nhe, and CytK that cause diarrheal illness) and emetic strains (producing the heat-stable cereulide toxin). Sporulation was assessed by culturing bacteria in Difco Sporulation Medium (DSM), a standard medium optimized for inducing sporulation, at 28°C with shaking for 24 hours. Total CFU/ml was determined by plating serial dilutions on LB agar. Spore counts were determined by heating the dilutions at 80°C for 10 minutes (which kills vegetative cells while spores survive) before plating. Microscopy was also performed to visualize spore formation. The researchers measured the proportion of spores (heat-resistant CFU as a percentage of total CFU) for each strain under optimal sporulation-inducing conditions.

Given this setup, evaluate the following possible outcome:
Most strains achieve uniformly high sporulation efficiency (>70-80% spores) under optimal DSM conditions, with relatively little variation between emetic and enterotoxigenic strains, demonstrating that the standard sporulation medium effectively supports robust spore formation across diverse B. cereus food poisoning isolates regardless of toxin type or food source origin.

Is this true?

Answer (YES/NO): NO